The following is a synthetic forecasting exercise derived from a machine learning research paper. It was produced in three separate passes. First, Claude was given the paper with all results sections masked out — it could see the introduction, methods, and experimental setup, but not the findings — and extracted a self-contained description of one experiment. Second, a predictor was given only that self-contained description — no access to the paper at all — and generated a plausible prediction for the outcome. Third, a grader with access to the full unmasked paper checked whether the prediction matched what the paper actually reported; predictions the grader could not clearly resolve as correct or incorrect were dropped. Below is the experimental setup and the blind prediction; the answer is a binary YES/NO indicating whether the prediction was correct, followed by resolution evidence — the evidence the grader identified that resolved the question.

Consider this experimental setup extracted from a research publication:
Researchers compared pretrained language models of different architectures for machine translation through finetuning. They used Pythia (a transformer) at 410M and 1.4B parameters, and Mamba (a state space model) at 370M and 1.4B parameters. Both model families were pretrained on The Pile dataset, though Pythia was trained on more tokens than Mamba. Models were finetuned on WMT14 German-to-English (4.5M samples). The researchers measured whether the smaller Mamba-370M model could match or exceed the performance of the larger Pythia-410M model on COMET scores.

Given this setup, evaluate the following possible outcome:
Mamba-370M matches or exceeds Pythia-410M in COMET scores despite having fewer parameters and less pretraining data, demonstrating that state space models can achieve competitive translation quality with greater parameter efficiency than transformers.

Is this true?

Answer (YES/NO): NO